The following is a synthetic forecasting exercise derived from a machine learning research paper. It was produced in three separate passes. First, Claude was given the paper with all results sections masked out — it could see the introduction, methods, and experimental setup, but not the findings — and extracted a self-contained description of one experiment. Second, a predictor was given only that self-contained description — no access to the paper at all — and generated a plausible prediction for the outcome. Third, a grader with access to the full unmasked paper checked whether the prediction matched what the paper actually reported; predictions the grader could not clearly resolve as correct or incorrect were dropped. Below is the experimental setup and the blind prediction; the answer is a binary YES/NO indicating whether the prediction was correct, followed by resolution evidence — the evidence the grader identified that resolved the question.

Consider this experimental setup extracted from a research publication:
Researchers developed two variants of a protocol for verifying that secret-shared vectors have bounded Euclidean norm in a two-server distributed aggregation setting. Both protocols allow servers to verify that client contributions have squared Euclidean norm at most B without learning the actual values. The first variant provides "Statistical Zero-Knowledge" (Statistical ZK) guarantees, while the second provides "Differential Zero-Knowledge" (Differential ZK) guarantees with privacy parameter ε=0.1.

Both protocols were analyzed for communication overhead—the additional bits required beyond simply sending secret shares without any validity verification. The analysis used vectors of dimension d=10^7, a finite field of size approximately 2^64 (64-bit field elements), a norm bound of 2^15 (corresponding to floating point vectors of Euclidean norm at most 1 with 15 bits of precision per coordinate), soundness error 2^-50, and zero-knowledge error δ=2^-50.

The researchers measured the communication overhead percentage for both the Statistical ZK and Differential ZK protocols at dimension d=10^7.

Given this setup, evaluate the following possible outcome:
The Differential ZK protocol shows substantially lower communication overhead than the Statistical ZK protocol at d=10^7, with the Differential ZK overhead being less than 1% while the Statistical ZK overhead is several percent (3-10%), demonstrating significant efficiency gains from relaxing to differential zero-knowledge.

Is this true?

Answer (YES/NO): NO